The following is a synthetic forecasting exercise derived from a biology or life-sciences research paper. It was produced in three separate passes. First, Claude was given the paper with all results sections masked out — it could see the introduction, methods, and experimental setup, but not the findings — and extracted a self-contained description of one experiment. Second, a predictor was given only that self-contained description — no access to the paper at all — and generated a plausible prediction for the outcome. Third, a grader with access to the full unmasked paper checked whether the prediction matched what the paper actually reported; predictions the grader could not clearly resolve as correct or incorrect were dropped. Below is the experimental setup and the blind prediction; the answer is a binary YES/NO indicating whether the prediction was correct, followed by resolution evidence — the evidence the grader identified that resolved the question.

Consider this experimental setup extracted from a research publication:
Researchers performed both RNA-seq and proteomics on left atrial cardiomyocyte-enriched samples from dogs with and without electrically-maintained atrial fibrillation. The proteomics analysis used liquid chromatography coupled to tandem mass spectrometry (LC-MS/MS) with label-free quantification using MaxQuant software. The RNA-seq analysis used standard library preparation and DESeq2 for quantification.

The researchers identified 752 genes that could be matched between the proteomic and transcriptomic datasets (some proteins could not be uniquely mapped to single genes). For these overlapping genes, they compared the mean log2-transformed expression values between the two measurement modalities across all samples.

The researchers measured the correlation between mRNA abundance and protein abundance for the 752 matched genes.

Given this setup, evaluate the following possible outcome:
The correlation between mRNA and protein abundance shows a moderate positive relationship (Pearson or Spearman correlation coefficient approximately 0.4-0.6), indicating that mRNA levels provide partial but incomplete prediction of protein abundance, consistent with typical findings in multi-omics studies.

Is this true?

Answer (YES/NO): YES